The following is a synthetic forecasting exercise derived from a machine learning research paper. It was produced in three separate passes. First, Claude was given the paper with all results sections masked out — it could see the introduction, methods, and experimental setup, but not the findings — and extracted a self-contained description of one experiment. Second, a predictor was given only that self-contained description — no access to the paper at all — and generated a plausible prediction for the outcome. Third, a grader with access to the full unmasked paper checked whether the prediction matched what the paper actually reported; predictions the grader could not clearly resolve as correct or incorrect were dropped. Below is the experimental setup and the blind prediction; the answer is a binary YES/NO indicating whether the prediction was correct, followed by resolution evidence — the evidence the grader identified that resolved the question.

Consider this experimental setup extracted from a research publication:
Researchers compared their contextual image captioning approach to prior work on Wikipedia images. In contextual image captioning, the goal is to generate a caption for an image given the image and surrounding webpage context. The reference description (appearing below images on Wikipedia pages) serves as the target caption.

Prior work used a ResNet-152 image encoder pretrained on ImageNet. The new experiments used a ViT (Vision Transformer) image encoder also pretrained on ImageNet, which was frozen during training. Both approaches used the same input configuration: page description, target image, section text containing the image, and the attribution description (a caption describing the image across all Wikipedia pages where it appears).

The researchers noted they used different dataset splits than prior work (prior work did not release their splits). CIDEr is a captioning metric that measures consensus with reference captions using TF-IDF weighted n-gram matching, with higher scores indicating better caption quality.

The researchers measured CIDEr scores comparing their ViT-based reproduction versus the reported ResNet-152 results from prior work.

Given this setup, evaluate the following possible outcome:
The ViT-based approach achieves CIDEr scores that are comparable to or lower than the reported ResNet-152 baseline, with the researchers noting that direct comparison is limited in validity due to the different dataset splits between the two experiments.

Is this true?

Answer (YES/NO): YES